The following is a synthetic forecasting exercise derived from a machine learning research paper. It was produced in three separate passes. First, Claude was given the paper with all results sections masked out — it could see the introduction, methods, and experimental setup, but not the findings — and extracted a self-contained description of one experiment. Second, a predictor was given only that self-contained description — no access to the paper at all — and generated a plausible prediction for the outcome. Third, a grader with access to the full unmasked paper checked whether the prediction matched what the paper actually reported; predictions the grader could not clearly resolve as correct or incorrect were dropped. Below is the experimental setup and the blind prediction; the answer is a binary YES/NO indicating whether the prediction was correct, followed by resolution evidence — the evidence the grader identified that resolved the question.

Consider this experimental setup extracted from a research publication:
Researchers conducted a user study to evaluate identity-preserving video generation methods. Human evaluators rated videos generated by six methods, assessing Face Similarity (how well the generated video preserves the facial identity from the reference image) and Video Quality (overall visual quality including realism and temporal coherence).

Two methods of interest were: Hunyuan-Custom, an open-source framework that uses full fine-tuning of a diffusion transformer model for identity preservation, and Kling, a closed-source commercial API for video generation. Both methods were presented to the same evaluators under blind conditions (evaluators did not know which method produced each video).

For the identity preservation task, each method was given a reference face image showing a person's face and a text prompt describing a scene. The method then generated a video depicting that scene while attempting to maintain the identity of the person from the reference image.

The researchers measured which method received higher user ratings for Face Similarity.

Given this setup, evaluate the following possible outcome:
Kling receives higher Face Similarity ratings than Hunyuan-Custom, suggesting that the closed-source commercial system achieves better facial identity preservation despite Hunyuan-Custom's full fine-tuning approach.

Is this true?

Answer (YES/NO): NO